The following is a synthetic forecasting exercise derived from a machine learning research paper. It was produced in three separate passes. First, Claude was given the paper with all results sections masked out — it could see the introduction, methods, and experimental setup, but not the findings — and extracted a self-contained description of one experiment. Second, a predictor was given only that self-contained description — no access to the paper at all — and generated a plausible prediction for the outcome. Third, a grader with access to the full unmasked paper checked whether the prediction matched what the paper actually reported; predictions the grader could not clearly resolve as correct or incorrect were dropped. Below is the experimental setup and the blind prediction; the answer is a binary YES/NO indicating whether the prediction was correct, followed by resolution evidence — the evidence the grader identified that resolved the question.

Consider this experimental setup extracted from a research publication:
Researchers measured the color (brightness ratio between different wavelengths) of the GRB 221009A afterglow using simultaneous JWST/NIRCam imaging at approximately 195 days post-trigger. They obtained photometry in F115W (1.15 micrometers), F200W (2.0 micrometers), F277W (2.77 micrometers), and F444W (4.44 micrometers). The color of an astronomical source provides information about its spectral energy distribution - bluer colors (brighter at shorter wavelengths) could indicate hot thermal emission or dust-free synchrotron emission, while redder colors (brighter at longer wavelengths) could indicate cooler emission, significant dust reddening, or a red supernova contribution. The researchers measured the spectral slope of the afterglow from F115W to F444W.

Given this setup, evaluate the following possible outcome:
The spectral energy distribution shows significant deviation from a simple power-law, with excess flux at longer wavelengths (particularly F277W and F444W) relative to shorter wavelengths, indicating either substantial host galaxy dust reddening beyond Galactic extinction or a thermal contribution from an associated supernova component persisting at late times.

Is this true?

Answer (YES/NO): NO